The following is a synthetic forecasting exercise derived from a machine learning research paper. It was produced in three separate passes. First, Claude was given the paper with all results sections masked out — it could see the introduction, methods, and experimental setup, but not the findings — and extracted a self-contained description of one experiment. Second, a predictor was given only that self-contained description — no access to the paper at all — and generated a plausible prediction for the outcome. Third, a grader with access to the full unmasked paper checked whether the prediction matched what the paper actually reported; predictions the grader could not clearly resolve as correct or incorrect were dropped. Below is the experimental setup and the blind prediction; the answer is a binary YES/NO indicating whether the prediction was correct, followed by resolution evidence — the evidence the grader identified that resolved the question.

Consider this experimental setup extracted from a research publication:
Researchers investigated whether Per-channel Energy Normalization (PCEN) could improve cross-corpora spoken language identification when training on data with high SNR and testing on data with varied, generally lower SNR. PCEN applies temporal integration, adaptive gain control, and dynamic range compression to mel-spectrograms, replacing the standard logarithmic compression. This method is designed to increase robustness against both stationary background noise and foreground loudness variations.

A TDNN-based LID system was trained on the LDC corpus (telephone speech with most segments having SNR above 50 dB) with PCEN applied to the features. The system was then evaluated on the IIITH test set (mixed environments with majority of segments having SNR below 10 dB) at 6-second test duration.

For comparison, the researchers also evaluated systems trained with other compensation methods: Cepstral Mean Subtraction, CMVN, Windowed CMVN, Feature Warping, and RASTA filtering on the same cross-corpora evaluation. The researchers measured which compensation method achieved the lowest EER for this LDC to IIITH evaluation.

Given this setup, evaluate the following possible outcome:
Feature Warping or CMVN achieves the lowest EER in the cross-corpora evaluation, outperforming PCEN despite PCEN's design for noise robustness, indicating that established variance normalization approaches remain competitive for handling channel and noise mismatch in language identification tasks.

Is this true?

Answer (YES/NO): NO